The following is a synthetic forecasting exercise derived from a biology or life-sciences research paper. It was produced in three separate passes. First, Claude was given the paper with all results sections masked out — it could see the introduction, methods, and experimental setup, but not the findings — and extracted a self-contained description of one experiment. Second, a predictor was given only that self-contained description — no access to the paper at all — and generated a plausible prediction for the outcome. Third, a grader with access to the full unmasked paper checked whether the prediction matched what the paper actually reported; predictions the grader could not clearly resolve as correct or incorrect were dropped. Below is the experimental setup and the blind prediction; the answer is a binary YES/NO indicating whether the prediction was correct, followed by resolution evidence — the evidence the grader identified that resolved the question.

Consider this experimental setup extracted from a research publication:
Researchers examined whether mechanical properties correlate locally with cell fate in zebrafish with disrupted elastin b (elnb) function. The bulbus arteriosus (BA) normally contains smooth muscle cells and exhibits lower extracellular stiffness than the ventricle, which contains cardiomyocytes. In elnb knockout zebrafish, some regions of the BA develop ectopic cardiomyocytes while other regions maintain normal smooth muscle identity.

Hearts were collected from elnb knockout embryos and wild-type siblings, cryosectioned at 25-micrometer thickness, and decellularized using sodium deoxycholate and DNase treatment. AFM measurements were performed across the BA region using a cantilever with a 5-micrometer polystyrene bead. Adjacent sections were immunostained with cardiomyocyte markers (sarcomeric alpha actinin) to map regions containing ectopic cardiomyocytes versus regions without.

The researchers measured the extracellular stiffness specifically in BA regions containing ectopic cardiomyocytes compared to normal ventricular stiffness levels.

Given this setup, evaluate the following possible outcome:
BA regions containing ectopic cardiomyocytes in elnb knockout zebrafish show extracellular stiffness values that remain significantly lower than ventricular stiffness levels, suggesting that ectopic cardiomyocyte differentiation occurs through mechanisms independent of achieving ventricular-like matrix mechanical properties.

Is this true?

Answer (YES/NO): NO